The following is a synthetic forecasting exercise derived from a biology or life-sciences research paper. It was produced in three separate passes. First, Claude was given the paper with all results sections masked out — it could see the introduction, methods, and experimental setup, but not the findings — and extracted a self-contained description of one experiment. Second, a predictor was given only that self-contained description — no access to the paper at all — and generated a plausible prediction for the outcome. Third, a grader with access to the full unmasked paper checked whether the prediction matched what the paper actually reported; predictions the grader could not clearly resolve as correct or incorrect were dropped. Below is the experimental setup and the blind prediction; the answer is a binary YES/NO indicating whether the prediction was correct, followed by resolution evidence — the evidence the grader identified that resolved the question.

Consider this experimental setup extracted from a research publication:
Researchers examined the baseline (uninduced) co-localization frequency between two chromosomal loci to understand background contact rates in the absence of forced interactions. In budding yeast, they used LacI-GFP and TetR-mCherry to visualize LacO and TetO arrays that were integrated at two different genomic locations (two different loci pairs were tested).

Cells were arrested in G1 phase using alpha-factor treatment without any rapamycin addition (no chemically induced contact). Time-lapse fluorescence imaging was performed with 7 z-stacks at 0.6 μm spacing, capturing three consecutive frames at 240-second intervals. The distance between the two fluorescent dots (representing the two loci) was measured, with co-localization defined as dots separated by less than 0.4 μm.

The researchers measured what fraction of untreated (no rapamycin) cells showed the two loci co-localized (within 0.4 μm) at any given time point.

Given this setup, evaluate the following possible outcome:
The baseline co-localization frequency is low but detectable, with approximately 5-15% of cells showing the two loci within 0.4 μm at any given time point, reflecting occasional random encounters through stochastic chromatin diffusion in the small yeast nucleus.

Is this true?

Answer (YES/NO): NO